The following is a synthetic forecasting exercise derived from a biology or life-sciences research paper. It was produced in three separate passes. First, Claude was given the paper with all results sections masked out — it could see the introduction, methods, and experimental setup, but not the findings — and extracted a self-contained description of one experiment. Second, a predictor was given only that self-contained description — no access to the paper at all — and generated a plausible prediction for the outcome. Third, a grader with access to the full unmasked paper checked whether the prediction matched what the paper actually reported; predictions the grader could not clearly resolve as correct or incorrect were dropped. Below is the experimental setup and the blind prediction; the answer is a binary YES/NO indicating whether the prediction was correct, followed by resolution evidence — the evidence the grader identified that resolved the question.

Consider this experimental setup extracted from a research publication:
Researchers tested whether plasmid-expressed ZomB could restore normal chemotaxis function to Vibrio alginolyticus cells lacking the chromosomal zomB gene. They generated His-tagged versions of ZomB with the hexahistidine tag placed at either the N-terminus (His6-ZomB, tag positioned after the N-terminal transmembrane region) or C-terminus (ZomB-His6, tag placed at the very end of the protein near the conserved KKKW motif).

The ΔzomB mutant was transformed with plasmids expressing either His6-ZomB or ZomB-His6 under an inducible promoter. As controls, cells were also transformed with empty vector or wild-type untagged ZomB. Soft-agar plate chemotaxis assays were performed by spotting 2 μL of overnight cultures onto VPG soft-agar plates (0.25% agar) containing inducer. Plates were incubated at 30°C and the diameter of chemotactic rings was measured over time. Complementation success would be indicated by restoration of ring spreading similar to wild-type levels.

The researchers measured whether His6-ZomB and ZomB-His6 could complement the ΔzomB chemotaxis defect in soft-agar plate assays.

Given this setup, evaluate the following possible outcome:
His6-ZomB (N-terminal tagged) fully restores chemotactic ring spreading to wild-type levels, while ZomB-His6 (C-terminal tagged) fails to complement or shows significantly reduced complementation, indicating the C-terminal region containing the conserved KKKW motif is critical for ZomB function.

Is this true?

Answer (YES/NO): NO